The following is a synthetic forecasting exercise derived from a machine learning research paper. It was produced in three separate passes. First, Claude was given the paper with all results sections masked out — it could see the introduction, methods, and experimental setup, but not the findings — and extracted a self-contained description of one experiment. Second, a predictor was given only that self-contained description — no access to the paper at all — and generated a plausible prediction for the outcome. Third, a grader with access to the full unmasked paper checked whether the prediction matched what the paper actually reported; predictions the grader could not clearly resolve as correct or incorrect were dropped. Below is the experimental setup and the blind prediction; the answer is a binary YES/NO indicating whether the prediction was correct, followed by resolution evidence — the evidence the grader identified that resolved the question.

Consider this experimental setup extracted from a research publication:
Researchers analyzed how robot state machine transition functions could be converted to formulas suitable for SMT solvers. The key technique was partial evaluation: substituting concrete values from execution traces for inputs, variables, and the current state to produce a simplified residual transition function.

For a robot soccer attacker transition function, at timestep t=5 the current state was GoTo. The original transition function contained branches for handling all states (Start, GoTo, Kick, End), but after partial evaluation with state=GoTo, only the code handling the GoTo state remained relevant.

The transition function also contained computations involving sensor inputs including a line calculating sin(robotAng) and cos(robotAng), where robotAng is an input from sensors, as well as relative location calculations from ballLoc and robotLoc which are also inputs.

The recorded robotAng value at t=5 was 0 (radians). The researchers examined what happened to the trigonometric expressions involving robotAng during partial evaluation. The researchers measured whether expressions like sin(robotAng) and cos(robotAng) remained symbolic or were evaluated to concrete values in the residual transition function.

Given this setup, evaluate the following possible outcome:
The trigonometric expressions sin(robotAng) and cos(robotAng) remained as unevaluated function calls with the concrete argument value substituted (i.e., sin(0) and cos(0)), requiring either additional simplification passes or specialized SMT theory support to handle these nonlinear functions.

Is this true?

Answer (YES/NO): NO